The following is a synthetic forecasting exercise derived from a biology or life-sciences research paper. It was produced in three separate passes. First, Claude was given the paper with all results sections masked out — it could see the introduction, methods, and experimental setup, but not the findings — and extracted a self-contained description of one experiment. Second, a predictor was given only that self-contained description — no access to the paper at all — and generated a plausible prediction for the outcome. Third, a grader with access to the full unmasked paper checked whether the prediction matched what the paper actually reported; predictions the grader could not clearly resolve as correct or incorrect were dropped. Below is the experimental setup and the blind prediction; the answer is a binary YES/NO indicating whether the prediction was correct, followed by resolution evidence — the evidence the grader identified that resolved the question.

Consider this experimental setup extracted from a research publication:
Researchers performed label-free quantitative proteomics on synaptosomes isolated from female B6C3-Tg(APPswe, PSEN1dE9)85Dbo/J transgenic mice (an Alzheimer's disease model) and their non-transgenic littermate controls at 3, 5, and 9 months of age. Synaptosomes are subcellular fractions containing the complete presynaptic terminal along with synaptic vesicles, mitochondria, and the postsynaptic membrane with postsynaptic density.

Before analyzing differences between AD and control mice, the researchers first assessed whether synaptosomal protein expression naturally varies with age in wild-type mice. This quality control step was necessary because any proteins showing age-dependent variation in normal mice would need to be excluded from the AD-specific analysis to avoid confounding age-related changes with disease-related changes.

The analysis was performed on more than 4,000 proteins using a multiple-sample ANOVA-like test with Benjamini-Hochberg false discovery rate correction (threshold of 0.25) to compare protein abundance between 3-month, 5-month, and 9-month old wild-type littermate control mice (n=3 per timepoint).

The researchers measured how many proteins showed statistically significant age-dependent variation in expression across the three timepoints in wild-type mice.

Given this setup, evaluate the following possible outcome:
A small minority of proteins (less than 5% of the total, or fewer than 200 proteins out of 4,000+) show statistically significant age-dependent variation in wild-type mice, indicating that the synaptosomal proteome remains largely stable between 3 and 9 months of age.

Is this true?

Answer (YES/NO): YES